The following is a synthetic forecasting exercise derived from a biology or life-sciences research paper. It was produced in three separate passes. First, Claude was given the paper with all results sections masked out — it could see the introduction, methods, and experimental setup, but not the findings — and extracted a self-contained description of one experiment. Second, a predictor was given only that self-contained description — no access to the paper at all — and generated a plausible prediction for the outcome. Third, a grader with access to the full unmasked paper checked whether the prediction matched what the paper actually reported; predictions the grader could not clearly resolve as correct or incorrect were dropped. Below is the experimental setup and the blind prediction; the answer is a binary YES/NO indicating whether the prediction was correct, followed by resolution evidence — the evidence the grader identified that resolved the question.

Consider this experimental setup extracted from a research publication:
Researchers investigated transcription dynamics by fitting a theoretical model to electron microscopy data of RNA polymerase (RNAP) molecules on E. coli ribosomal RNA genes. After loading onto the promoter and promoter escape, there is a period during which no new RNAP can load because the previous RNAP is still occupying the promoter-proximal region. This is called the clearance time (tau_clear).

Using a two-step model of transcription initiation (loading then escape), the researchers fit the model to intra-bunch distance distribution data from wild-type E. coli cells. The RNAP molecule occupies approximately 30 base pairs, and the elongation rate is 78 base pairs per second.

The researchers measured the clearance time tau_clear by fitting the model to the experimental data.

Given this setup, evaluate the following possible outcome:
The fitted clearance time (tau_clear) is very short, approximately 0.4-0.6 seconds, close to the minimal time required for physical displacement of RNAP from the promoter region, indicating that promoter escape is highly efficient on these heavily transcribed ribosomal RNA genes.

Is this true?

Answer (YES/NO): NO